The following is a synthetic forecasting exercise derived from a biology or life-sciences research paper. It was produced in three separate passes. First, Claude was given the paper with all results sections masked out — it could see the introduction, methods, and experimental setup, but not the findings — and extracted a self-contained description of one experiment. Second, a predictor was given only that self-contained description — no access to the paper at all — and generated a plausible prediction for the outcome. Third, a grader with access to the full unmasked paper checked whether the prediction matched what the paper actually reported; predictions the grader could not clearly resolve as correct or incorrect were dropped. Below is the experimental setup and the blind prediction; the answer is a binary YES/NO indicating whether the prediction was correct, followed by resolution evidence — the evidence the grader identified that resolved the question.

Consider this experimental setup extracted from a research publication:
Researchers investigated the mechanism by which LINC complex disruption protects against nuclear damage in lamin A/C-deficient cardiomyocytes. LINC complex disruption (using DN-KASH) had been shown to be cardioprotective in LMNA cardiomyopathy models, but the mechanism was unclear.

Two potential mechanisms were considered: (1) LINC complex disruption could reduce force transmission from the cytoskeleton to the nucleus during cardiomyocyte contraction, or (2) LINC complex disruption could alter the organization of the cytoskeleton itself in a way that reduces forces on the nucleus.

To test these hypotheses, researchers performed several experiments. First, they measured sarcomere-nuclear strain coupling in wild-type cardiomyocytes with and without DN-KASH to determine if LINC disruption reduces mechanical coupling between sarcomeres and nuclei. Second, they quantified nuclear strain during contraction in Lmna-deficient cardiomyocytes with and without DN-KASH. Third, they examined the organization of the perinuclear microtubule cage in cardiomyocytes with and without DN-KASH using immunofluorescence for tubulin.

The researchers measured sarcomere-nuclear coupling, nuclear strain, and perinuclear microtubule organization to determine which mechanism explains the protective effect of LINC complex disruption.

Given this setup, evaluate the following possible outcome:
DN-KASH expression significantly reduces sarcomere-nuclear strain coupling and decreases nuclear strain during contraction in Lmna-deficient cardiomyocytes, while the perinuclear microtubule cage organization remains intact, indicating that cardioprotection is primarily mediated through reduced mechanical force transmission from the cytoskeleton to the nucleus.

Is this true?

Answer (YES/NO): NO